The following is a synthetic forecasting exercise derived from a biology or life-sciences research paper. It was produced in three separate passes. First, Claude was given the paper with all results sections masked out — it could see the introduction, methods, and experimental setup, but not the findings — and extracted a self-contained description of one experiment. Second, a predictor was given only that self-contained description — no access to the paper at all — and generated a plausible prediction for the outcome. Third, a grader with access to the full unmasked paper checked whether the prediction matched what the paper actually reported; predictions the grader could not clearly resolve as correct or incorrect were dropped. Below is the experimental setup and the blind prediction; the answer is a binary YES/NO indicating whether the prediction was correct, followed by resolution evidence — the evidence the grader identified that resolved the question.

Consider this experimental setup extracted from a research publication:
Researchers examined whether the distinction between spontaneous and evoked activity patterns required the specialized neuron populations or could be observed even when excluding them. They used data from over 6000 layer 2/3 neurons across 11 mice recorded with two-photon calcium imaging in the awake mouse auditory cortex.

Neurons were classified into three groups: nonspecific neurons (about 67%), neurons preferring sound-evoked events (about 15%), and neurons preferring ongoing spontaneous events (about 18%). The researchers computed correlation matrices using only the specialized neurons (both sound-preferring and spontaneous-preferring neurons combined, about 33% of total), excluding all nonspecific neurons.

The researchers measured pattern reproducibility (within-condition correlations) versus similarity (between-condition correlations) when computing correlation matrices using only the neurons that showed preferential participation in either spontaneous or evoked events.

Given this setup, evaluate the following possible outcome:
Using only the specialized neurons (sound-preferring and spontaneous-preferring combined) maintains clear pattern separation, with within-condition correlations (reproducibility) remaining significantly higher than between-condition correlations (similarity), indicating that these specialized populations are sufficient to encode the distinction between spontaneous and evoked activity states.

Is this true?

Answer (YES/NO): YES